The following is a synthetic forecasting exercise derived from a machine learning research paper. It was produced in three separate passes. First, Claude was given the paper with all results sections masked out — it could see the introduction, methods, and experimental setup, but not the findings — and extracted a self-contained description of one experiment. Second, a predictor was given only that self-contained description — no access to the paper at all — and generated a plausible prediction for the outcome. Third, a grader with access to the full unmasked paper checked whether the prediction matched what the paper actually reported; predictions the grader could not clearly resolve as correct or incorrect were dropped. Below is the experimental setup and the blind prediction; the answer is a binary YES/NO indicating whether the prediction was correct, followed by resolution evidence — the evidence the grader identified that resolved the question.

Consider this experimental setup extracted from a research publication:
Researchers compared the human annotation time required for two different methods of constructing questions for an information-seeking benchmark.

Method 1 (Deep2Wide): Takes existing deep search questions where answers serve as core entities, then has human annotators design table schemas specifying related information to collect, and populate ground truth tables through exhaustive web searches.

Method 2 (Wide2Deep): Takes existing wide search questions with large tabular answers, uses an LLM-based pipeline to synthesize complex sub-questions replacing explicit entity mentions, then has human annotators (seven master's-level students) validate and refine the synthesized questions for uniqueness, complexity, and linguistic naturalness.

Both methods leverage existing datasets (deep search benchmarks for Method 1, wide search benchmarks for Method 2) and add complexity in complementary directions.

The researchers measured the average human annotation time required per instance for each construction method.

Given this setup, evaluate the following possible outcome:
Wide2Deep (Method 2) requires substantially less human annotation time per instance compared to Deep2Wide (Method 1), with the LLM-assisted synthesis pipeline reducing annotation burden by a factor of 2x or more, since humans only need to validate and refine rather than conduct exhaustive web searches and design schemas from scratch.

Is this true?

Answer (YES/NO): NO